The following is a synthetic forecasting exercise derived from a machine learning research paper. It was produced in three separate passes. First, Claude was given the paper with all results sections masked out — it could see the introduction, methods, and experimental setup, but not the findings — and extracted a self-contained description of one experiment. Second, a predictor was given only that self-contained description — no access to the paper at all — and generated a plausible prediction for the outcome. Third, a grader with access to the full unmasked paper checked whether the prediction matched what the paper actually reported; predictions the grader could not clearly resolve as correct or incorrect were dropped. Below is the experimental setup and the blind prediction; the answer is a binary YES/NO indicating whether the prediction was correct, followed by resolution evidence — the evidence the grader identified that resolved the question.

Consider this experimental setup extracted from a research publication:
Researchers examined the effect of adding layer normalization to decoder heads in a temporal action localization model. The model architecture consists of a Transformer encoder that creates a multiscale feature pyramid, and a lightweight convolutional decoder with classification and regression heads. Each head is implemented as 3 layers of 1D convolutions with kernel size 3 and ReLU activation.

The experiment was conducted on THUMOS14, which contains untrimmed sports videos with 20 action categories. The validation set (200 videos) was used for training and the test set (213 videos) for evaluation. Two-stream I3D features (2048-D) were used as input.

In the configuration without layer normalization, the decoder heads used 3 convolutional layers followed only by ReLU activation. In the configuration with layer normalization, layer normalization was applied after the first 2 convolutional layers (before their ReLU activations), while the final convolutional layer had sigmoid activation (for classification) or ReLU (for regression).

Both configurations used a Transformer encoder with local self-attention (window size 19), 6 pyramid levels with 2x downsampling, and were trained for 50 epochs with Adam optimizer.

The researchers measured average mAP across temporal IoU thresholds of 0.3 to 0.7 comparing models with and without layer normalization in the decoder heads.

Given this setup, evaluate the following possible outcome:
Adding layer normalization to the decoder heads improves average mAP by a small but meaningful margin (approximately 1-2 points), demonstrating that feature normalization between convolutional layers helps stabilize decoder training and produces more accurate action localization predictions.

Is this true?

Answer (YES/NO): NO